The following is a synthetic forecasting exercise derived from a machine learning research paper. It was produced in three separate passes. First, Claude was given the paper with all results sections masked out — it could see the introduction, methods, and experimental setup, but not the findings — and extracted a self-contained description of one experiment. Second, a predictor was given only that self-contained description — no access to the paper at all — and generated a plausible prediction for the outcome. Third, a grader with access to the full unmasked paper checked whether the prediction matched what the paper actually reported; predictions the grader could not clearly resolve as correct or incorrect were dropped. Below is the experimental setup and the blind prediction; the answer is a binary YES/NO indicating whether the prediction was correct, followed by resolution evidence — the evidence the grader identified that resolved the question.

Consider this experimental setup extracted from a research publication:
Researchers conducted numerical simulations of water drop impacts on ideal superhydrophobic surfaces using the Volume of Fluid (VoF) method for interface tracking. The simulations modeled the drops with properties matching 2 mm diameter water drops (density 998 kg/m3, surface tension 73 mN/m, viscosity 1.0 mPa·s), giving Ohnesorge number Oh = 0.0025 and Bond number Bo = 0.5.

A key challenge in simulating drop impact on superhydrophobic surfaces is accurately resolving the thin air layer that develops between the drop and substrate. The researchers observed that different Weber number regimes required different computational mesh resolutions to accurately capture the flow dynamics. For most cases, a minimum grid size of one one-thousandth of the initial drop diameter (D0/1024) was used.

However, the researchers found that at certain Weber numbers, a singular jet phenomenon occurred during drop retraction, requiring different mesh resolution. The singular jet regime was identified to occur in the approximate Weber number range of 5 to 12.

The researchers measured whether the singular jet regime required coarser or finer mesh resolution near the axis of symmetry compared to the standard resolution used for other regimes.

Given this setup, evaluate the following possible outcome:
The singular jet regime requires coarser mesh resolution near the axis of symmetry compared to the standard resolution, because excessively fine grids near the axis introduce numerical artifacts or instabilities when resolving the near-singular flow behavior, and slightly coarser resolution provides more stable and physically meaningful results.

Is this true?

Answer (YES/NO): NO